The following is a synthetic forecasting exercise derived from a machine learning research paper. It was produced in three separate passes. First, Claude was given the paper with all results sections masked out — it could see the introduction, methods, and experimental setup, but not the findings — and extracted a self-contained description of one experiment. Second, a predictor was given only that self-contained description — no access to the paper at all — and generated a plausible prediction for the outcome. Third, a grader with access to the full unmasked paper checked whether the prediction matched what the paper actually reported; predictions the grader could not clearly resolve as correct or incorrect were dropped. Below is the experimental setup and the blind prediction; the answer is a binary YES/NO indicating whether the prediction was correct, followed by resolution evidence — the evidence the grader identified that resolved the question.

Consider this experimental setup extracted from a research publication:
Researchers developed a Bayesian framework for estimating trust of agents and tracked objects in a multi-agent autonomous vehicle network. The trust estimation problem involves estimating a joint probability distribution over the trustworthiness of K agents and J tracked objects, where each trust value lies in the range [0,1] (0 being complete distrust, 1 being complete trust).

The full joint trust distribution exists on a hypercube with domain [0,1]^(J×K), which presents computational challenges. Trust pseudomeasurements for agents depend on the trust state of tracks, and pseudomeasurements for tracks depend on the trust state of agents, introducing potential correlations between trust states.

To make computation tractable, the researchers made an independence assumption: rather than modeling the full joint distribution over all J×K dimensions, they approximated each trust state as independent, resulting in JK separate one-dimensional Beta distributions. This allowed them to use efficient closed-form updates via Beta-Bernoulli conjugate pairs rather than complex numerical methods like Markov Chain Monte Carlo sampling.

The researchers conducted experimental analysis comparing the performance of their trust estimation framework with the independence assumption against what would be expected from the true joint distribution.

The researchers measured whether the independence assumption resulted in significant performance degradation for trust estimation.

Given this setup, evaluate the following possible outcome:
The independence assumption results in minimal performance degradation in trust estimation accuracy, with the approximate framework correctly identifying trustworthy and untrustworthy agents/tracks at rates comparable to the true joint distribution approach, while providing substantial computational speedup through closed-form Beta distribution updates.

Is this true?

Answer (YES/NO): NO